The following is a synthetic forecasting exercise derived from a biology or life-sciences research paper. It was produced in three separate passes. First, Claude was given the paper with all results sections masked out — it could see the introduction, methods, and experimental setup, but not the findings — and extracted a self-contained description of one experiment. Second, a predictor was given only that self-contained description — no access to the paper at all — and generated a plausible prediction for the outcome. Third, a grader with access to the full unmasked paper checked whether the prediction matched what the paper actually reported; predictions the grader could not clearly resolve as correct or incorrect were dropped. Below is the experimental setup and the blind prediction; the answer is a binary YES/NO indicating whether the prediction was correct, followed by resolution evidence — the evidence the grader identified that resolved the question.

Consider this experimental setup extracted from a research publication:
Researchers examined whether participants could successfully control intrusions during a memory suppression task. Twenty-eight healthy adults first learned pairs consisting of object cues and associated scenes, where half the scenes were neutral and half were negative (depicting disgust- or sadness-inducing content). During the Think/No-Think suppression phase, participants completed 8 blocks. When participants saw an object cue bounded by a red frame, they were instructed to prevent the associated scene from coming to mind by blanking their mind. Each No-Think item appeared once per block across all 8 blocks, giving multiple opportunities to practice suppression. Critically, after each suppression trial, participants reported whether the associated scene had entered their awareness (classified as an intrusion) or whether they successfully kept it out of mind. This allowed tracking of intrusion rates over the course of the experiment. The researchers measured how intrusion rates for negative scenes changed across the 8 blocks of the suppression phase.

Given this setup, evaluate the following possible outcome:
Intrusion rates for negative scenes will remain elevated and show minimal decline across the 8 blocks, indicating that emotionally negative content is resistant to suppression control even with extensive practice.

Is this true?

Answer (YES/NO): NO